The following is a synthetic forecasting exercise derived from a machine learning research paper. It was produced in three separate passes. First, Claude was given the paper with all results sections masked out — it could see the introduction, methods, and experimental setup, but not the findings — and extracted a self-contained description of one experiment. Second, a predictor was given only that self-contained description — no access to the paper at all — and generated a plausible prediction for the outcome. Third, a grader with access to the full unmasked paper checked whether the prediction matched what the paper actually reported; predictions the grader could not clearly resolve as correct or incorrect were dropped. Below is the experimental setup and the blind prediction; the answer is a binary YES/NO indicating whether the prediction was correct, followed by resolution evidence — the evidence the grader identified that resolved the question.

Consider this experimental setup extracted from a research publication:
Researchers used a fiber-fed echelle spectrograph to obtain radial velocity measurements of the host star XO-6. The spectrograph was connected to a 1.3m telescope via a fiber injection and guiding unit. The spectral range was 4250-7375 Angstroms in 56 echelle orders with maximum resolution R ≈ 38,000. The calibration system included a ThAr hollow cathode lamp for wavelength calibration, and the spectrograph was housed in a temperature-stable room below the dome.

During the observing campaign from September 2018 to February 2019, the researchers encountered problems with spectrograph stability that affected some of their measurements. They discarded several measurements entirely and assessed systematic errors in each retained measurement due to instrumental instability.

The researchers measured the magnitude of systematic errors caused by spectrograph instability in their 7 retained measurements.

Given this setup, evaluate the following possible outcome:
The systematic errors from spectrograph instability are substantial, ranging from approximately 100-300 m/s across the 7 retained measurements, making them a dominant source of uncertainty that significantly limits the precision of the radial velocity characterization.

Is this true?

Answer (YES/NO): NO